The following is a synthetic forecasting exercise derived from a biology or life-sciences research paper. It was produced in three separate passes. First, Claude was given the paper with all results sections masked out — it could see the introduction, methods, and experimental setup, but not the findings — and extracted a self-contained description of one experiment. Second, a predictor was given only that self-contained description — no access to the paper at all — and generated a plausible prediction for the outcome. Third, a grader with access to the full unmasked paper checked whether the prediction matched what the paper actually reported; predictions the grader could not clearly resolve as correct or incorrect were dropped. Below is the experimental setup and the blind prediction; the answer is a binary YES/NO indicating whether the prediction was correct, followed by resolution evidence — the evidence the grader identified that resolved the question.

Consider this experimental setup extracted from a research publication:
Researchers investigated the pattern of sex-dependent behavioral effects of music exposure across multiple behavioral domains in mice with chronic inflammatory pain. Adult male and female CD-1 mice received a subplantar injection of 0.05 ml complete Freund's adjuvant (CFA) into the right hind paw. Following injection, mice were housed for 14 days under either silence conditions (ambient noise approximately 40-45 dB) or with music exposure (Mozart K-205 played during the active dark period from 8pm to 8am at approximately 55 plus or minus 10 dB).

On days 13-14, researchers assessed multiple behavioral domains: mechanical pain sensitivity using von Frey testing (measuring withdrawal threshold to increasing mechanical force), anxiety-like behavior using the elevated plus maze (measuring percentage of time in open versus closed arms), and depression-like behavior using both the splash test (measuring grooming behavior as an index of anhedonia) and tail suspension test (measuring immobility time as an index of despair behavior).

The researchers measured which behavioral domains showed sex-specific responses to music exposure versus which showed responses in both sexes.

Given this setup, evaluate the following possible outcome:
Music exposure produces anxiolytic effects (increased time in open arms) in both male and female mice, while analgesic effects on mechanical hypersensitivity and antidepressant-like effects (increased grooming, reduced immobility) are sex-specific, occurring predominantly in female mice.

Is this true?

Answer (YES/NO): YES